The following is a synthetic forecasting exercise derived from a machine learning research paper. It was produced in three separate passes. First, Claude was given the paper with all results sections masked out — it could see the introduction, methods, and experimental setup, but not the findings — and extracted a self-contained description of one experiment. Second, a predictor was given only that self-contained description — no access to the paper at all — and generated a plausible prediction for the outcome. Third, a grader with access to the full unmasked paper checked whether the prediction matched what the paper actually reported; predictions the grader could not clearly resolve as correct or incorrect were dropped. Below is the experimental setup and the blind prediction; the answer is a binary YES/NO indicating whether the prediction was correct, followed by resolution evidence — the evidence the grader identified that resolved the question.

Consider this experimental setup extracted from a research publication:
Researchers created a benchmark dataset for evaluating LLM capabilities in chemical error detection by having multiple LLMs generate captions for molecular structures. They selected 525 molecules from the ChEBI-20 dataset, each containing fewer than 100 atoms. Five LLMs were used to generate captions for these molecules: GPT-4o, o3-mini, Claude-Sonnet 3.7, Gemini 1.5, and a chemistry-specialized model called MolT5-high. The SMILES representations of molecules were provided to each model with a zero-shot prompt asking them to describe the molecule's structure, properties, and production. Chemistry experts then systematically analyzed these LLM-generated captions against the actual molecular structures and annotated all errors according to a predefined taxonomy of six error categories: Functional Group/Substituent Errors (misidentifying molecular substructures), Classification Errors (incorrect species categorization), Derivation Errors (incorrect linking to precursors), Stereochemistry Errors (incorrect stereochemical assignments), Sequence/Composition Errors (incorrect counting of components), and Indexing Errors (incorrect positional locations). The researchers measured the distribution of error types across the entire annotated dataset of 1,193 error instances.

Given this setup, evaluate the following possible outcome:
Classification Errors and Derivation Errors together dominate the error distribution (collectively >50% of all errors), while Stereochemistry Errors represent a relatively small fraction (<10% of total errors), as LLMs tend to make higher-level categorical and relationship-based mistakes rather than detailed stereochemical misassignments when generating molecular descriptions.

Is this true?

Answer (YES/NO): NO